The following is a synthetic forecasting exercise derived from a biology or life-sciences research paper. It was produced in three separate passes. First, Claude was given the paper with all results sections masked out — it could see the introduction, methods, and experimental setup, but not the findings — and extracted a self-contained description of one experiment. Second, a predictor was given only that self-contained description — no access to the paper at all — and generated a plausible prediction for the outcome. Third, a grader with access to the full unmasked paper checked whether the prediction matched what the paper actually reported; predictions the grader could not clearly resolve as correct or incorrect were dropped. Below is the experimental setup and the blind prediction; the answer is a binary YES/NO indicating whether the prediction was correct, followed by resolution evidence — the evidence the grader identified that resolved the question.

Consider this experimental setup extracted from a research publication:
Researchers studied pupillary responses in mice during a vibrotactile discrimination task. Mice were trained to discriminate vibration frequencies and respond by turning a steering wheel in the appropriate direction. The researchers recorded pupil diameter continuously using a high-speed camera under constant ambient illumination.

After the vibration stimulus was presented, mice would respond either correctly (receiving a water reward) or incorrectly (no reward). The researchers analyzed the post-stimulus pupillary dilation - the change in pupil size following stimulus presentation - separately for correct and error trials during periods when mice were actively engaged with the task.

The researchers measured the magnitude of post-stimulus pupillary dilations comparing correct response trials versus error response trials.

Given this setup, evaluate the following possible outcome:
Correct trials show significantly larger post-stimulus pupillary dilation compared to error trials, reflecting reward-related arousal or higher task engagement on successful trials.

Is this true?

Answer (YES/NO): YES